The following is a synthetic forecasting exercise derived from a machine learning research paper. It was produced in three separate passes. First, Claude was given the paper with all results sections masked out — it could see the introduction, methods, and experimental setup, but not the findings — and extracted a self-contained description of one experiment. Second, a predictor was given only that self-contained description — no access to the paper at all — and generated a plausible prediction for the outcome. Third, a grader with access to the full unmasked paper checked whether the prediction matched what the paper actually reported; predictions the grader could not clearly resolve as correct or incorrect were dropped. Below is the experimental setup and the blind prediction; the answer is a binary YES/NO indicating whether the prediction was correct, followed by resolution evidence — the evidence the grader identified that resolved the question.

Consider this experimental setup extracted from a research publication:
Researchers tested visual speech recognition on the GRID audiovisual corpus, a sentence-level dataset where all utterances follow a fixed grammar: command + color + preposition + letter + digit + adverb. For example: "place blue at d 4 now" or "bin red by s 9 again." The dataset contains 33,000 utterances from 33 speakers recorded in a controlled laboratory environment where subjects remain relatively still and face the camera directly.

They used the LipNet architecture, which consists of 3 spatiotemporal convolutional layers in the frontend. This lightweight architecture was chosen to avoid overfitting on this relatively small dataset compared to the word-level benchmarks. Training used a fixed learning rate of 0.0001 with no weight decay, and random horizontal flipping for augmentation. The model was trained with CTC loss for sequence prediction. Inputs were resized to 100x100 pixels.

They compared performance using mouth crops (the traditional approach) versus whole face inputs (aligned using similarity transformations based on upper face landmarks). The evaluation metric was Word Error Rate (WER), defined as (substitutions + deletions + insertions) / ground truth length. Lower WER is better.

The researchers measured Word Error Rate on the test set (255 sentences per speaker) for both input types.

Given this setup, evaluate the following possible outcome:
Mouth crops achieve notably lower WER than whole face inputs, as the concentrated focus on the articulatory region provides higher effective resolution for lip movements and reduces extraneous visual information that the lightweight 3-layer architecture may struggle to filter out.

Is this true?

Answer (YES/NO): NO